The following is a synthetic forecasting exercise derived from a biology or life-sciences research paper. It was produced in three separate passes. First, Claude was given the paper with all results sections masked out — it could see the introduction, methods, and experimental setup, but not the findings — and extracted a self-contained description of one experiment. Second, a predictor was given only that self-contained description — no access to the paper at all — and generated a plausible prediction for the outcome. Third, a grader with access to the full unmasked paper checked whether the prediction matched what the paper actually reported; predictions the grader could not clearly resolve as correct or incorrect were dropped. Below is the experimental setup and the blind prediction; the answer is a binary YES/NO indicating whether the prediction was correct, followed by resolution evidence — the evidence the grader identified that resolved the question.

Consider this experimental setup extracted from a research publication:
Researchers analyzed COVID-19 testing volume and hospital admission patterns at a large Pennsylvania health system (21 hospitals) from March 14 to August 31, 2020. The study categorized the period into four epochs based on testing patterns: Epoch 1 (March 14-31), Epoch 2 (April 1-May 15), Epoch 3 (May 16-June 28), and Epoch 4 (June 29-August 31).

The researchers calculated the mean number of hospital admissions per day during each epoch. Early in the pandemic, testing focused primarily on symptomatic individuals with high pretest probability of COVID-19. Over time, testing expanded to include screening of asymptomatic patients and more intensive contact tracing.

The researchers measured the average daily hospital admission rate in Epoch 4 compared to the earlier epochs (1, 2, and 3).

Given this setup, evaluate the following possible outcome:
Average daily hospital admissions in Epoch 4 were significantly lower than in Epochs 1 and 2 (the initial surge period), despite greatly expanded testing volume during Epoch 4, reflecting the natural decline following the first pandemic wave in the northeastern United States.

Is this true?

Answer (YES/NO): NO